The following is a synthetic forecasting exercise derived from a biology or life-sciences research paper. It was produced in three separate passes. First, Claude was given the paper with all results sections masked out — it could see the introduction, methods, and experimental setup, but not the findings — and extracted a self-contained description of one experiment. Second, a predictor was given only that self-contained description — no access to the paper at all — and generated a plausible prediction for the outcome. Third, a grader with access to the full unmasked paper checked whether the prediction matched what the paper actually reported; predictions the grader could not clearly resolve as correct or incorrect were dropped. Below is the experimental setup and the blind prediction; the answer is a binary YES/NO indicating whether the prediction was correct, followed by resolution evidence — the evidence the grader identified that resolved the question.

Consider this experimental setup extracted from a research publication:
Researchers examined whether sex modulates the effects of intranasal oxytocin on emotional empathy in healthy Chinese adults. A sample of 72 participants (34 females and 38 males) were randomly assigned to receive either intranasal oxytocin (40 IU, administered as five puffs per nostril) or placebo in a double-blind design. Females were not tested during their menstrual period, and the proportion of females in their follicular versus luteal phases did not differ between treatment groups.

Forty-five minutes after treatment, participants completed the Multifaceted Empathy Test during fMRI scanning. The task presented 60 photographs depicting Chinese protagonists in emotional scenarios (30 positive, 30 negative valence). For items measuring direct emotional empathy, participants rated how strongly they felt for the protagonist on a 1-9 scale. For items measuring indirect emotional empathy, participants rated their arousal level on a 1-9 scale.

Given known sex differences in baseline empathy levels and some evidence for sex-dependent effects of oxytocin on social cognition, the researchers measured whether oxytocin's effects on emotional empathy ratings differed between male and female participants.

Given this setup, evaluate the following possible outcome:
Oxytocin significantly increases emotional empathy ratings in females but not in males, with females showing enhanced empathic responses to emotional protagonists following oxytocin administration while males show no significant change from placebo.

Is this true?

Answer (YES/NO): NO